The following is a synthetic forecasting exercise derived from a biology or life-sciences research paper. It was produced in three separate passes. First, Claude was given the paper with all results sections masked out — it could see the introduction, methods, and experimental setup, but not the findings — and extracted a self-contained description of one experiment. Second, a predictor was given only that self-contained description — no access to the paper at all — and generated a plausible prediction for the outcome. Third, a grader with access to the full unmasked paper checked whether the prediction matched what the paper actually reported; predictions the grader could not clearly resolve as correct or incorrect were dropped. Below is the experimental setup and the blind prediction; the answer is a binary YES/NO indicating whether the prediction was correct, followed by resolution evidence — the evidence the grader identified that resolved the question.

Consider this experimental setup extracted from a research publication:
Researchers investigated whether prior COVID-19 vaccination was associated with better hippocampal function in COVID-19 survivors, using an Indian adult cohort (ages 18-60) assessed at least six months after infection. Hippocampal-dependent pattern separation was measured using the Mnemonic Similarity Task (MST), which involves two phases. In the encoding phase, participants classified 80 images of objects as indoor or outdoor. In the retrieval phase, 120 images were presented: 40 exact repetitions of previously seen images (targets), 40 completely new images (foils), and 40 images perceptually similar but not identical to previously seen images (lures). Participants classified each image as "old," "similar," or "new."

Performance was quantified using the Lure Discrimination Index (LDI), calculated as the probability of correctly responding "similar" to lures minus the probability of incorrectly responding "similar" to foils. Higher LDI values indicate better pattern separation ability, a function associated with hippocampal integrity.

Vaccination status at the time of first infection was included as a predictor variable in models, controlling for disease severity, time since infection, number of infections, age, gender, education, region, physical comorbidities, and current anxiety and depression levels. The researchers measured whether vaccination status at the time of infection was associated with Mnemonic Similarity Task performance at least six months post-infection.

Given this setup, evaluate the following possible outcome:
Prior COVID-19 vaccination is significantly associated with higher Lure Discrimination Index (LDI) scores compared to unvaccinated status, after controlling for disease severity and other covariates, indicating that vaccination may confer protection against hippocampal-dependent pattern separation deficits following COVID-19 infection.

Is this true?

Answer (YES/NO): YES